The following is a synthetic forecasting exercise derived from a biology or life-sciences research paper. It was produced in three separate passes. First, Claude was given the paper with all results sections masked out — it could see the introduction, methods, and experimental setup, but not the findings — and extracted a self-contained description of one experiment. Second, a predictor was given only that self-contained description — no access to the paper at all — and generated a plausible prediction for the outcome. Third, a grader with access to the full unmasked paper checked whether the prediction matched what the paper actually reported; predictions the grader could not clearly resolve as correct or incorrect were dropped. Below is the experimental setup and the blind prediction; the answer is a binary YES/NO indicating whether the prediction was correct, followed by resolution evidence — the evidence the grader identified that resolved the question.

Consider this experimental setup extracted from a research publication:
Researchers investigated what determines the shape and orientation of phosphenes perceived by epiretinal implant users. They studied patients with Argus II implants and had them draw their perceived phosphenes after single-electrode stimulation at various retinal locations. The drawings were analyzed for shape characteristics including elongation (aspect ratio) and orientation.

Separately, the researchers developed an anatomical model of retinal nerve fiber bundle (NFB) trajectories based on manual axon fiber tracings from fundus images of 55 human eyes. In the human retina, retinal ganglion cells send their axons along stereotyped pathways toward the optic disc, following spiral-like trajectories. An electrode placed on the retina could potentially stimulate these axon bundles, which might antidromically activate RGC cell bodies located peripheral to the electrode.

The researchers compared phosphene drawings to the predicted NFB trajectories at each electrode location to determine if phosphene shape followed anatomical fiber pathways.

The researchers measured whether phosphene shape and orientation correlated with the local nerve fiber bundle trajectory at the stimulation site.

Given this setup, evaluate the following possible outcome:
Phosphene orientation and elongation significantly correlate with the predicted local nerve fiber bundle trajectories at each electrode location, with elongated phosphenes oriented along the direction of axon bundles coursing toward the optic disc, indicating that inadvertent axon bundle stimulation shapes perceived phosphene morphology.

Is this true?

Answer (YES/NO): YES